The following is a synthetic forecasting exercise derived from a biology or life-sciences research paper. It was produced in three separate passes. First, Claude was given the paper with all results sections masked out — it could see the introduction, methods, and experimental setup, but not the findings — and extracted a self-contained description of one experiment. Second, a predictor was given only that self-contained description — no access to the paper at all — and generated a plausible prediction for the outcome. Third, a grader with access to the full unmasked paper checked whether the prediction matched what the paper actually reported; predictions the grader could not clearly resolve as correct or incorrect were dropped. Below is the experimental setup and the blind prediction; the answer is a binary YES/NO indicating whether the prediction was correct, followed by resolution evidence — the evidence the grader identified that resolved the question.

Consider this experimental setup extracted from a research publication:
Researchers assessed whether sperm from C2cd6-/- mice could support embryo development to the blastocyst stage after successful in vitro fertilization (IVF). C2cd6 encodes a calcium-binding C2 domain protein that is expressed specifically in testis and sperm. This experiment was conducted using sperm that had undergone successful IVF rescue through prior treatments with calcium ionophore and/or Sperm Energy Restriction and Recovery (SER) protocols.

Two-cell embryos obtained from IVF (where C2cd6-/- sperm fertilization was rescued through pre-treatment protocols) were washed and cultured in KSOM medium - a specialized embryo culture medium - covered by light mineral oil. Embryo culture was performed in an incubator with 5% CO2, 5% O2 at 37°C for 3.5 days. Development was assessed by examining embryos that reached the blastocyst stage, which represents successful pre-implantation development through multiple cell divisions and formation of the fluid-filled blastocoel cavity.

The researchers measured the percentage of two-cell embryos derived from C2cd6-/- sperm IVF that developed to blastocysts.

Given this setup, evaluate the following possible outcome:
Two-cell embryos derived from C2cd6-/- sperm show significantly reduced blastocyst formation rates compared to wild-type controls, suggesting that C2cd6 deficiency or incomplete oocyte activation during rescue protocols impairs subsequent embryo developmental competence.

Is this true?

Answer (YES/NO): NO